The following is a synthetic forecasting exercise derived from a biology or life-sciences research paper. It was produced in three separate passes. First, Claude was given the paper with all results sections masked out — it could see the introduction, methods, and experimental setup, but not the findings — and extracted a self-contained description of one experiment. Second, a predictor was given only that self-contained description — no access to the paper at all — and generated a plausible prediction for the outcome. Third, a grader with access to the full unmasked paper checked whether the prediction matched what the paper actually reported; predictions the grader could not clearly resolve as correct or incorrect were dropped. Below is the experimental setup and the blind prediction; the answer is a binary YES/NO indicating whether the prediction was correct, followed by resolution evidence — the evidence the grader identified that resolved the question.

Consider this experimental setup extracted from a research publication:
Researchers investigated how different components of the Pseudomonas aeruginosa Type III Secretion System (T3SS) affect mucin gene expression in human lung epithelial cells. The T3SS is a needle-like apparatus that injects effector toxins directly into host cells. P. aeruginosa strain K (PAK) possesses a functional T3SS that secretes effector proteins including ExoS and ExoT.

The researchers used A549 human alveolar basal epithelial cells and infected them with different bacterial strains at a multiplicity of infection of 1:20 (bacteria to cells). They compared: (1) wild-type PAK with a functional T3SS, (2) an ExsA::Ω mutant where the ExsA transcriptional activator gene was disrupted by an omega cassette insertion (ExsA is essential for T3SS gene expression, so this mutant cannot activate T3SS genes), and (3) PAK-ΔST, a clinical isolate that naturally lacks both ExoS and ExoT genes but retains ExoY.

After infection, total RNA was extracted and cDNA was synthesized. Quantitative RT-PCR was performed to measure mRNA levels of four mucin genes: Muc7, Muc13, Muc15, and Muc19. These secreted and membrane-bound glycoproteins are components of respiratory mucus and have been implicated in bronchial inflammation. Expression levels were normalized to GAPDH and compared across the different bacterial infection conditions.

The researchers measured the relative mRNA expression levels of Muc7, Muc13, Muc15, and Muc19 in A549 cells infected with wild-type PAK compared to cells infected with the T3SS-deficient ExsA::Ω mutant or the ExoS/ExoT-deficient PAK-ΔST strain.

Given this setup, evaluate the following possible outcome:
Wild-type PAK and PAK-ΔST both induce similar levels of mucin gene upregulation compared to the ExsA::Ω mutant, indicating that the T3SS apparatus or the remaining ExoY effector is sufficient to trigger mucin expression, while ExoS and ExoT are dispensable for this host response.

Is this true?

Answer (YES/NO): NO